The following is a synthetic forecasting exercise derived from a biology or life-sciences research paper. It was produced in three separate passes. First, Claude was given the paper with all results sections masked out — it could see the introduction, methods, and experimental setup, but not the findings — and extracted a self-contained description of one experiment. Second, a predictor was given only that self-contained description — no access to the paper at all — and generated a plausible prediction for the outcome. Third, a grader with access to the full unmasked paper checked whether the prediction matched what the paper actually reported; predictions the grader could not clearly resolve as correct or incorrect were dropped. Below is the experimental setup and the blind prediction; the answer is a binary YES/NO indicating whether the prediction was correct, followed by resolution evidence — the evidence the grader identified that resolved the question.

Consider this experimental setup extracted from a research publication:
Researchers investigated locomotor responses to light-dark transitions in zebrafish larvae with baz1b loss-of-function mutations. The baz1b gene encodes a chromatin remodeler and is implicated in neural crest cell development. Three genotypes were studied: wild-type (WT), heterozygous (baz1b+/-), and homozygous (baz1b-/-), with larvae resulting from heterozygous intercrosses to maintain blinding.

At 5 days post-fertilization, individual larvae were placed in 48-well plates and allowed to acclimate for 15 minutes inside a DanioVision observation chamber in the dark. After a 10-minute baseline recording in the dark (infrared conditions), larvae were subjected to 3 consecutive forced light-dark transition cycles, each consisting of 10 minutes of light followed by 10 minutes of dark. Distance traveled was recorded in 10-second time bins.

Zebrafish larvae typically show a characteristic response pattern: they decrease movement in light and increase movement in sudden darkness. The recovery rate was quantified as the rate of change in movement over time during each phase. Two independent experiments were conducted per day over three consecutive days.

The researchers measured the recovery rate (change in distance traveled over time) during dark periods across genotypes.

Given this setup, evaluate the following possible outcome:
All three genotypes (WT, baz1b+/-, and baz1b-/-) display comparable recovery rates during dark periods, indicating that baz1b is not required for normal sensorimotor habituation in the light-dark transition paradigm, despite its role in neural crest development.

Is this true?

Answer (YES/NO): NO